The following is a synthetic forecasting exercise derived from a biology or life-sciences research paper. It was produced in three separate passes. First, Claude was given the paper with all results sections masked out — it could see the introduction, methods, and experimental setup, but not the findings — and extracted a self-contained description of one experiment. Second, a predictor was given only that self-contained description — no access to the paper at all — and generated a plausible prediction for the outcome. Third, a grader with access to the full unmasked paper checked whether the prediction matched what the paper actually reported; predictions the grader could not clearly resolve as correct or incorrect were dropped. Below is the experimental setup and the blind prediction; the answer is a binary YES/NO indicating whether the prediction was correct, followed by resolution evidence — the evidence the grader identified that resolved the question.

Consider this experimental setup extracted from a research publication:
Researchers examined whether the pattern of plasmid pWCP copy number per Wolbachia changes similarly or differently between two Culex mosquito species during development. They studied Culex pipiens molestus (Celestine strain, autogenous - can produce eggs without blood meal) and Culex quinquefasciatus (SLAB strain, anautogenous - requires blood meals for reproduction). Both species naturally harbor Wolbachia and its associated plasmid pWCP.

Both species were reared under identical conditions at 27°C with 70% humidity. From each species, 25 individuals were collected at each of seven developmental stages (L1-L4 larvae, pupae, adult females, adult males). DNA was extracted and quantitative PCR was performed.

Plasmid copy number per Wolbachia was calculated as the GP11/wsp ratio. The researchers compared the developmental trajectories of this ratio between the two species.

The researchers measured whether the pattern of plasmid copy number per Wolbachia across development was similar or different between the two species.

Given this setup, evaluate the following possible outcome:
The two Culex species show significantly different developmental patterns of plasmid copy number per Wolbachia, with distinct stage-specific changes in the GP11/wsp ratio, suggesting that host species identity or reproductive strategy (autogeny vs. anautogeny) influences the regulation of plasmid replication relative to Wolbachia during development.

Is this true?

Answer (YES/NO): YES